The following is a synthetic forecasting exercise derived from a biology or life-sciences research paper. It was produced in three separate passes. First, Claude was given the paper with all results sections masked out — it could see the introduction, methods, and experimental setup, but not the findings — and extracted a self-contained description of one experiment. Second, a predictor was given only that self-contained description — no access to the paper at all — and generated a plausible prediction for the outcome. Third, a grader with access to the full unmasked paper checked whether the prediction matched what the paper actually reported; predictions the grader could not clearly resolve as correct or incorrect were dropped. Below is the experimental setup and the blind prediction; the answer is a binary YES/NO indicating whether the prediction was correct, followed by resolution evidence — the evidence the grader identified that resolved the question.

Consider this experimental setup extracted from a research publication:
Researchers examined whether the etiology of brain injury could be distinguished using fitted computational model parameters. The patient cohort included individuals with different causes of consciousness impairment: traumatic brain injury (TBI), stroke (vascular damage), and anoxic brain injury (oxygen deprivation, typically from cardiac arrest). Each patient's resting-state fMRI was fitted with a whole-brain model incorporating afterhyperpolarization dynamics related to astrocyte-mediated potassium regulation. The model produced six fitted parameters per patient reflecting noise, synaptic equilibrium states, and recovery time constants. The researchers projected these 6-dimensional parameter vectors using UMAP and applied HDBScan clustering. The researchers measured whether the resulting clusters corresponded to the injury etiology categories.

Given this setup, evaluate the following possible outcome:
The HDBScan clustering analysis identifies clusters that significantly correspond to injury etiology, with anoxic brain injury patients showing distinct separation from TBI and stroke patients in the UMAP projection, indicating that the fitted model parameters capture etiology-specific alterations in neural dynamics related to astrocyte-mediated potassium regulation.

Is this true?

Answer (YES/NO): NO